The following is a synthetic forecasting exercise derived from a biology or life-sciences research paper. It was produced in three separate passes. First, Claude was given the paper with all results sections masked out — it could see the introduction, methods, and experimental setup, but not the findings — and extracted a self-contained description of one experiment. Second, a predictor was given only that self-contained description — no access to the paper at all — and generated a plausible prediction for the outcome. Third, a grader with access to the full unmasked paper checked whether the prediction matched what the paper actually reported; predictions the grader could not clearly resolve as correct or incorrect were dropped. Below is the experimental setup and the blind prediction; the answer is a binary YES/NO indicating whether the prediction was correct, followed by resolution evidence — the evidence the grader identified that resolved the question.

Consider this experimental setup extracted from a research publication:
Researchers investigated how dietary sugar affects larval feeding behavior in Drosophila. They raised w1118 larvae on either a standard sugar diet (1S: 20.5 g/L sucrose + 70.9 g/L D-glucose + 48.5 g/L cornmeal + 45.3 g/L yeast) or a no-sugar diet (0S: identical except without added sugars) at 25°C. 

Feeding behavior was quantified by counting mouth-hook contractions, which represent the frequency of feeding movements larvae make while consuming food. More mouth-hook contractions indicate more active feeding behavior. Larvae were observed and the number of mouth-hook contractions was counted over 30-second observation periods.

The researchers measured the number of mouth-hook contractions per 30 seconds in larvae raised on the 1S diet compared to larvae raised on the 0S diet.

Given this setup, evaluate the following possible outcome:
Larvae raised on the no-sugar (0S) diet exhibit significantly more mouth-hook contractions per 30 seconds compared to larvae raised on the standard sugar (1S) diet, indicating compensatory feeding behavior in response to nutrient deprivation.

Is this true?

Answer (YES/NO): NO